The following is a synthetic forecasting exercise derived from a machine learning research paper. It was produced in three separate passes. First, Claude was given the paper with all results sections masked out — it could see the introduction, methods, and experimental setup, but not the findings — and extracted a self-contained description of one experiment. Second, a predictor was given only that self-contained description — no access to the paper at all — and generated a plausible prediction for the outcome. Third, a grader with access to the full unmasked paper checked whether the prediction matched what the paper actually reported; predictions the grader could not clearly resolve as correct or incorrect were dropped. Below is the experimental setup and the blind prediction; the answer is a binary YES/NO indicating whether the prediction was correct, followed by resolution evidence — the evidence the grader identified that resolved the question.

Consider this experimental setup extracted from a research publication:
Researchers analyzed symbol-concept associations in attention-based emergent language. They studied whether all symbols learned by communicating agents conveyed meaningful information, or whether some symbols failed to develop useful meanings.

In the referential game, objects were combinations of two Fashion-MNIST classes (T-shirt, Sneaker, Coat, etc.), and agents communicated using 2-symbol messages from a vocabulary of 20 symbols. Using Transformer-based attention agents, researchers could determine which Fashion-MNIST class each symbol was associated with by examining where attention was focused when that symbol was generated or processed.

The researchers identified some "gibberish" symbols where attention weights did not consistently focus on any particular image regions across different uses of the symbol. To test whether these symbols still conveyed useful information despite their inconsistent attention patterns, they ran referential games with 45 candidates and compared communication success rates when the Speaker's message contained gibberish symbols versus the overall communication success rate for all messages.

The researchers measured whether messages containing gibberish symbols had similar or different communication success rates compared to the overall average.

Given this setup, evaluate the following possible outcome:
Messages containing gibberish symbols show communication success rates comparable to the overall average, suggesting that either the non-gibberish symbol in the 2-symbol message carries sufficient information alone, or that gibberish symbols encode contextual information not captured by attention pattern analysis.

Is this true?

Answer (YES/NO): NO